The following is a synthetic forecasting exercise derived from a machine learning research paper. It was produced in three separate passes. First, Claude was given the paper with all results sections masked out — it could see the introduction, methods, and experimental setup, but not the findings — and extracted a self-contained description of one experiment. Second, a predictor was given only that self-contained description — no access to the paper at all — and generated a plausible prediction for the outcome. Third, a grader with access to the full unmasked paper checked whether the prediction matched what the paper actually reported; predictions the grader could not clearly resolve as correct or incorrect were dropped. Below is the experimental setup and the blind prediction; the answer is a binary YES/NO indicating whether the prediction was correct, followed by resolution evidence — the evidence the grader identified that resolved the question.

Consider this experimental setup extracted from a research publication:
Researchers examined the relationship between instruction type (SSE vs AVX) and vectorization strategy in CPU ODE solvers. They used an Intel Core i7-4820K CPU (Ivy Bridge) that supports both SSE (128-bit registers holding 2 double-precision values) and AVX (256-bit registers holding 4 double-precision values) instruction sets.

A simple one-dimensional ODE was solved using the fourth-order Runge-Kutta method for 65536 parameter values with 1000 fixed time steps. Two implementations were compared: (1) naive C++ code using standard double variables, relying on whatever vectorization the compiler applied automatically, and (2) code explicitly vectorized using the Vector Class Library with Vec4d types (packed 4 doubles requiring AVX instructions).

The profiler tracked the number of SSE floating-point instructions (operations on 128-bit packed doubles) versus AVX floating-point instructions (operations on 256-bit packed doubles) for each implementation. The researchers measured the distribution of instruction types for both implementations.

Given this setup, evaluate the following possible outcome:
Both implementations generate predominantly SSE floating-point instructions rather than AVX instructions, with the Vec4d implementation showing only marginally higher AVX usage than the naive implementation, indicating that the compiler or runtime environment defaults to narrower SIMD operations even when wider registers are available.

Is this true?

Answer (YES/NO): NO